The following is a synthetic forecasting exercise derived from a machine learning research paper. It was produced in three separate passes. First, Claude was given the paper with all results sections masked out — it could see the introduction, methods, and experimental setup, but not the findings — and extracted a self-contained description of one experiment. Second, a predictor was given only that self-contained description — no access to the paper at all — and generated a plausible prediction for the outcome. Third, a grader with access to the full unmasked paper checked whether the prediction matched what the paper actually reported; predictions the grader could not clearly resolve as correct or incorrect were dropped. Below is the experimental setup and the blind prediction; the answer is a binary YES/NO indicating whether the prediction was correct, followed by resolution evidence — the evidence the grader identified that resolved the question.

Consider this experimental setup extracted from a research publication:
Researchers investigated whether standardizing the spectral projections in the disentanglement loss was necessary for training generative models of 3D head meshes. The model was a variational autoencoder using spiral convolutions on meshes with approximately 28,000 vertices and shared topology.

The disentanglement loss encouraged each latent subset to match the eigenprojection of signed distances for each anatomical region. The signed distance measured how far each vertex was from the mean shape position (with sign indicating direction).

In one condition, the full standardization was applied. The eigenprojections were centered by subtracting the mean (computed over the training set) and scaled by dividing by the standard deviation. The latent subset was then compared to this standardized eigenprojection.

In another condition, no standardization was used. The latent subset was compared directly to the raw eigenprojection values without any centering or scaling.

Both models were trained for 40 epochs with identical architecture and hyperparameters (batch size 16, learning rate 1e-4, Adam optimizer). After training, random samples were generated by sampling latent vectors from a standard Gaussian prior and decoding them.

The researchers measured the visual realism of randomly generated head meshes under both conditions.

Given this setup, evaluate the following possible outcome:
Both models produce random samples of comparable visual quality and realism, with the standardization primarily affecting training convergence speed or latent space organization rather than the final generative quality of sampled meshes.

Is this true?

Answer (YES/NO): NO